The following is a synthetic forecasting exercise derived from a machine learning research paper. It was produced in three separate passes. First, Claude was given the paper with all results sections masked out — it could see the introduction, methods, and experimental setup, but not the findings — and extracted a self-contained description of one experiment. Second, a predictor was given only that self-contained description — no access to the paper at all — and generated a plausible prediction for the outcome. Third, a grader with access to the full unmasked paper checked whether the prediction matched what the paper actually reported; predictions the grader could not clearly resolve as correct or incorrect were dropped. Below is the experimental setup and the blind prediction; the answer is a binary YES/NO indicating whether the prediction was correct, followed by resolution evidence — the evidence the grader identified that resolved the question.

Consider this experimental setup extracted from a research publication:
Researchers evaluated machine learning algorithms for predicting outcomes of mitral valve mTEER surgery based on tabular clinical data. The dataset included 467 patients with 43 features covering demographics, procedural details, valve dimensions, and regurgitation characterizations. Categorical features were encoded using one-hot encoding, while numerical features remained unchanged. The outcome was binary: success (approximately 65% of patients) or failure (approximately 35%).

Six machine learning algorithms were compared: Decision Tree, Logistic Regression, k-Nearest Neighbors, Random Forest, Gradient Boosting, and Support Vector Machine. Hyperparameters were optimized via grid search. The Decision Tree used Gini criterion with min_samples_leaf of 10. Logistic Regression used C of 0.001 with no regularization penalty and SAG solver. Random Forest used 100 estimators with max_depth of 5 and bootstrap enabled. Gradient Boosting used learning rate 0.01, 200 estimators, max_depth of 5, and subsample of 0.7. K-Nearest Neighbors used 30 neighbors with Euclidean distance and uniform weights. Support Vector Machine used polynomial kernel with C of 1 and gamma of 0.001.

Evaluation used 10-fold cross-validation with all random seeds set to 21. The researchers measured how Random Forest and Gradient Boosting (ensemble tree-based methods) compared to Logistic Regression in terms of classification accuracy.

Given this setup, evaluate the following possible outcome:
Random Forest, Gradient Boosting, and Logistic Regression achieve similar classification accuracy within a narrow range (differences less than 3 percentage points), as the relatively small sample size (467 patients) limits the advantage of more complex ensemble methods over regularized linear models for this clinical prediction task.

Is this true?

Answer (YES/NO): NO